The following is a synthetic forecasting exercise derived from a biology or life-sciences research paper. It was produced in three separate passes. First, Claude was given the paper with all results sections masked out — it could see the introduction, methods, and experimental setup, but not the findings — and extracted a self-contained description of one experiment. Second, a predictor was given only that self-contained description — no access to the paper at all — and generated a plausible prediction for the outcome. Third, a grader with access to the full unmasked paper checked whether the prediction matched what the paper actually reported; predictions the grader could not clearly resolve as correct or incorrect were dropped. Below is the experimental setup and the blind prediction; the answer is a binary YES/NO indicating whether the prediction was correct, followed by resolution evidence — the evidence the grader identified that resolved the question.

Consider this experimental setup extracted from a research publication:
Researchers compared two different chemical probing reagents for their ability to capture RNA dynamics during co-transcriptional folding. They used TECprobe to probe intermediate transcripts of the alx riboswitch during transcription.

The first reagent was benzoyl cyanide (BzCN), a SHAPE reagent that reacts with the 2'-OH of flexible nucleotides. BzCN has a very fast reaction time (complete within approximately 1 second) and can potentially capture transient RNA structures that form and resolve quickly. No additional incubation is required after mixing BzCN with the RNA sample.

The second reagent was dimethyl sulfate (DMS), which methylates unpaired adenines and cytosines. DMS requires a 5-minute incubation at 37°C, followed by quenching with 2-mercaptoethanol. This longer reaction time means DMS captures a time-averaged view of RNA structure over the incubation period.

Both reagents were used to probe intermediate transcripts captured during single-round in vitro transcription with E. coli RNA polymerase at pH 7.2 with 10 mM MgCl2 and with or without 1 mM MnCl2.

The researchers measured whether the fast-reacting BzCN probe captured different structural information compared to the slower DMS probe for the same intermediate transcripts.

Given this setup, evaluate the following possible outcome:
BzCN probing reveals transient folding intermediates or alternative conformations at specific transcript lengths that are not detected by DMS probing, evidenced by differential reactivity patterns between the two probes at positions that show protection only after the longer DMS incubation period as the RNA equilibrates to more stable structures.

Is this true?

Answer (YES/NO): NO